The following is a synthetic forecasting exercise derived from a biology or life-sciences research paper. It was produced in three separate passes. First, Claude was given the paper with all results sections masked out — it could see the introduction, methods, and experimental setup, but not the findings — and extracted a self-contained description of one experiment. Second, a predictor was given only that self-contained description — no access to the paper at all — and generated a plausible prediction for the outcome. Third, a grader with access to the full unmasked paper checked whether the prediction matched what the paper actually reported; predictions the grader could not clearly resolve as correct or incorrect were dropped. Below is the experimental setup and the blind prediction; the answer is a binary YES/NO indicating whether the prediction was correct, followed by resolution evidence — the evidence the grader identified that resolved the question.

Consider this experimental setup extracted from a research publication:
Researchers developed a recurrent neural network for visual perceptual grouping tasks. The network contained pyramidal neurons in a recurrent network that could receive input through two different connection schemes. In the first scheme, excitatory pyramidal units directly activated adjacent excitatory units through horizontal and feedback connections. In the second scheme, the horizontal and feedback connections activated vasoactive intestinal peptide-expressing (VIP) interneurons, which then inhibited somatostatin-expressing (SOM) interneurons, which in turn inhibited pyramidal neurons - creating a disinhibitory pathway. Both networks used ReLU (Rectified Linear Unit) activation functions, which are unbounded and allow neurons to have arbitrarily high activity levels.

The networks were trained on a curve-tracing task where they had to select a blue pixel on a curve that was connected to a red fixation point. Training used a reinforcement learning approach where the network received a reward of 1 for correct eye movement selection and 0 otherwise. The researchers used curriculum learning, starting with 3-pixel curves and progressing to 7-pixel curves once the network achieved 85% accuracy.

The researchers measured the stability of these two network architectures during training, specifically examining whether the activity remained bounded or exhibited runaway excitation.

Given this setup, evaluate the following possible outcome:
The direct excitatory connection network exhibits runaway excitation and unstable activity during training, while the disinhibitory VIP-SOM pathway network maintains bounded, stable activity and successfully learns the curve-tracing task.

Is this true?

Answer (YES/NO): YES